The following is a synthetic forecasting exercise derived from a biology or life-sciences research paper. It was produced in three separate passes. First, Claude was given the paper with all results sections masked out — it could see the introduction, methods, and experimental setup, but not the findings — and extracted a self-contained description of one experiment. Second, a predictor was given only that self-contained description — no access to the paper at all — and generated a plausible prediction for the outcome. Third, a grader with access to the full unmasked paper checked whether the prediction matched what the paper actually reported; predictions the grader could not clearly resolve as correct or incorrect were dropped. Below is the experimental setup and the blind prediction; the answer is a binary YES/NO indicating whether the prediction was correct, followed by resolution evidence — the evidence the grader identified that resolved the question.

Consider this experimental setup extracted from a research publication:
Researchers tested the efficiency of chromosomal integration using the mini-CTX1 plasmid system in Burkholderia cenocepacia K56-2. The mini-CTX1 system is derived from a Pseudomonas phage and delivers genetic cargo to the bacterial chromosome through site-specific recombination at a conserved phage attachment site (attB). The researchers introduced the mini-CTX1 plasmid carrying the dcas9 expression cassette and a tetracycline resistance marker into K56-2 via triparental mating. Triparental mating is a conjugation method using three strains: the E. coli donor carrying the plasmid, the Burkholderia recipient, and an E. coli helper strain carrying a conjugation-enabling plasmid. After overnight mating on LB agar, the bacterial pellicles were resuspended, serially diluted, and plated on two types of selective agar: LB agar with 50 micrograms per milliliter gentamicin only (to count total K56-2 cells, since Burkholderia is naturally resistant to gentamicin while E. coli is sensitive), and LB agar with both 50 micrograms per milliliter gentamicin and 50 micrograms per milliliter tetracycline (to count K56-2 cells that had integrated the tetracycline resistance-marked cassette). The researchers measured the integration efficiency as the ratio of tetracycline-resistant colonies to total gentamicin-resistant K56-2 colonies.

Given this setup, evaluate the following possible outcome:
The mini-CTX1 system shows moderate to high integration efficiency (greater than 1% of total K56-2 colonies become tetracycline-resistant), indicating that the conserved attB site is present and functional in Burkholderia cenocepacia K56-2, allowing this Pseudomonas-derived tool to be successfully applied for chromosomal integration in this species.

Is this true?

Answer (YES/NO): NO